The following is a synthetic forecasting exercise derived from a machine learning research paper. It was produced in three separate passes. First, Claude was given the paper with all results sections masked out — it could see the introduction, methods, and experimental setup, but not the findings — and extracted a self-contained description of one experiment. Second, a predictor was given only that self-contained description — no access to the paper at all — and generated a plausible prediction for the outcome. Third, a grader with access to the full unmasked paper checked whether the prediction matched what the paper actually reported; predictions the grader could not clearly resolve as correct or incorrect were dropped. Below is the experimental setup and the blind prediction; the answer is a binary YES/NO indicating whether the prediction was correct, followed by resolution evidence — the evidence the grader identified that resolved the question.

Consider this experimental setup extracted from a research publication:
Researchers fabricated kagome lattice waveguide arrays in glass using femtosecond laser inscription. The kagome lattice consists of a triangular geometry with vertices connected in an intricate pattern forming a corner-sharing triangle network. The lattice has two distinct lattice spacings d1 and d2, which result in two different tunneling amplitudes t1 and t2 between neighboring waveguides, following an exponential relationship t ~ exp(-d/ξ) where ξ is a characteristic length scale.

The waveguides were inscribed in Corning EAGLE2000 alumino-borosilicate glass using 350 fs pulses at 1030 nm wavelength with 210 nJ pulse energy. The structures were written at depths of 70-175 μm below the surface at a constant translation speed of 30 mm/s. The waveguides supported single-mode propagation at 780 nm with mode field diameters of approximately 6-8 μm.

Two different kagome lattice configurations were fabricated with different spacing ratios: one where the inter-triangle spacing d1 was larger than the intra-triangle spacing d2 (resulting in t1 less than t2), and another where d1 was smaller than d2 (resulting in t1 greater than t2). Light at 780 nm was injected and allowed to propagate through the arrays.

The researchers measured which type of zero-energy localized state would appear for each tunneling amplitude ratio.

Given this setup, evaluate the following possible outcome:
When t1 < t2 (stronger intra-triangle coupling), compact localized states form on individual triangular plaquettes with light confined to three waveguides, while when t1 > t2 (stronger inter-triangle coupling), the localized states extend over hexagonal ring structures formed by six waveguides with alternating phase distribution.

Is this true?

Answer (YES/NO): NO